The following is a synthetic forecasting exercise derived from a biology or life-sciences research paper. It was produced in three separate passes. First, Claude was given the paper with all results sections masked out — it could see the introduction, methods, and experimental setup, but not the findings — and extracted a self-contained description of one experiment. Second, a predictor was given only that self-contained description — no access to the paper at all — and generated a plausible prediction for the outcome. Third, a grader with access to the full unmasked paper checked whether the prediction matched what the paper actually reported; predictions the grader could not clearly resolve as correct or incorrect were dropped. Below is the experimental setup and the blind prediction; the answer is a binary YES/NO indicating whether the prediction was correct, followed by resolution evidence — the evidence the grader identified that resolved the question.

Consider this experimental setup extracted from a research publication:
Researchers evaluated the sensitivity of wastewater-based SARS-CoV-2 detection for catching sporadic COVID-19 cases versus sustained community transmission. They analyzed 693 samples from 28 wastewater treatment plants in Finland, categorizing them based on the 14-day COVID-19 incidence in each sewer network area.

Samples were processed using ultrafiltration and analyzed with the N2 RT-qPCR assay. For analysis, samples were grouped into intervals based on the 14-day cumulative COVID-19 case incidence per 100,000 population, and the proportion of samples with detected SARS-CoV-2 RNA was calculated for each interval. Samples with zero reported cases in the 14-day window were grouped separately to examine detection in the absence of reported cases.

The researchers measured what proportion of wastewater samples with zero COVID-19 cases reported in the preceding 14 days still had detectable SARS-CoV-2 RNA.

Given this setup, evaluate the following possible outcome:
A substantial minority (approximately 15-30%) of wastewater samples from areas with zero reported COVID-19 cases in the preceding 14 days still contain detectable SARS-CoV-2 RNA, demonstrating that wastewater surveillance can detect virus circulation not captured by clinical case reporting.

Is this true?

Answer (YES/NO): NO